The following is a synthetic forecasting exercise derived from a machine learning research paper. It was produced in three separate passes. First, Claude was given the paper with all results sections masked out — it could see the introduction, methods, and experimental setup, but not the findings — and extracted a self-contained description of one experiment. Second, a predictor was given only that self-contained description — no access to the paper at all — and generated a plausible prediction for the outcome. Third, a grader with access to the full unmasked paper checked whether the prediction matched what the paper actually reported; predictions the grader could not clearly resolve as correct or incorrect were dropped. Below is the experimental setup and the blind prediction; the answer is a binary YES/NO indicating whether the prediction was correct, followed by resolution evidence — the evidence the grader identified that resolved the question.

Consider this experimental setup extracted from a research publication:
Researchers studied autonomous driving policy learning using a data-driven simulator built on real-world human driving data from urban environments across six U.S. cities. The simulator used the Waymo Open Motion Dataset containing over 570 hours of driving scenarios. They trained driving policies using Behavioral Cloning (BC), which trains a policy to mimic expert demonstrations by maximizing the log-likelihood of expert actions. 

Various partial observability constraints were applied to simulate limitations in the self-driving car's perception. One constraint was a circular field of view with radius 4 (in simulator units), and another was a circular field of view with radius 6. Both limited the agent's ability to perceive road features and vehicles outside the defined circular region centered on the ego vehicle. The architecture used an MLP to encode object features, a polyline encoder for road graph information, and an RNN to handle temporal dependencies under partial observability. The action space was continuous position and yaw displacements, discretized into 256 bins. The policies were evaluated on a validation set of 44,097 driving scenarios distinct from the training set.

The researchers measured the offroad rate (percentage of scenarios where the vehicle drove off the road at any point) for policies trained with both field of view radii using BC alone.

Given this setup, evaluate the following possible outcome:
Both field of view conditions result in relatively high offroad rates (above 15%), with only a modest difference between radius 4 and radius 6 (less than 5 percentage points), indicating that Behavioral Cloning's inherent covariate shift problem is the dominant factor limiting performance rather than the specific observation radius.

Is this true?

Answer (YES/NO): NO